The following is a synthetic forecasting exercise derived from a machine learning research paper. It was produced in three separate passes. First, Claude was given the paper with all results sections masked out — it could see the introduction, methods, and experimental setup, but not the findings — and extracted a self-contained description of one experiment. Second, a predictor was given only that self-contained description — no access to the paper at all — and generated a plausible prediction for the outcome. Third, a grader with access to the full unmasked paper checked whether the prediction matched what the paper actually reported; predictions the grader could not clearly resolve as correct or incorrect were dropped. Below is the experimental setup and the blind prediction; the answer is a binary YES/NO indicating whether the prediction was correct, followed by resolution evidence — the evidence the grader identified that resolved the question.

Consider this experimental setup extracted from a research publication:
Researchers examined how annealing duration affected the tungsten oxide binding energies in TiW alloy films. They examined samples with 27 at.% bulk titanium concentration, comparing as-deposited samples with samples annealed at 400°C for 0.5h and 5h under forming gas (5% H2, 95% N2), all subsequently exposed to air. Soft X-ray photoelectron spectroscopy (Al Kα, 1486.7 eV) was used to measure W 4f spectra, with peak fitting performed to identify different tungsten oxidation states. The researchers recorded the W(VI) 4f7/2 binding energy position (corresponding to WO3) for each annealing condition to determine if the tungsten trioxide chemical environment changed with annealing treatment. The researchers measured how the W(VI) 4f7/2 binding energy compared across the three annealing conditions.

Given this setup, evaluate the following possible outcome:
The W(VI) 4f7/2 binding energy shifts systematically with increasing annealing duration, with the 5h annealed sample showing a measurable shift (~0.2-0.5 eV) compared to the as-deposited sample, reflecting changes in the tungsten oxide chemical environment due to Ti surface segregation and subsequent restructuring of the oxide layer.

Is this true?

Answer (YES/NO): NO